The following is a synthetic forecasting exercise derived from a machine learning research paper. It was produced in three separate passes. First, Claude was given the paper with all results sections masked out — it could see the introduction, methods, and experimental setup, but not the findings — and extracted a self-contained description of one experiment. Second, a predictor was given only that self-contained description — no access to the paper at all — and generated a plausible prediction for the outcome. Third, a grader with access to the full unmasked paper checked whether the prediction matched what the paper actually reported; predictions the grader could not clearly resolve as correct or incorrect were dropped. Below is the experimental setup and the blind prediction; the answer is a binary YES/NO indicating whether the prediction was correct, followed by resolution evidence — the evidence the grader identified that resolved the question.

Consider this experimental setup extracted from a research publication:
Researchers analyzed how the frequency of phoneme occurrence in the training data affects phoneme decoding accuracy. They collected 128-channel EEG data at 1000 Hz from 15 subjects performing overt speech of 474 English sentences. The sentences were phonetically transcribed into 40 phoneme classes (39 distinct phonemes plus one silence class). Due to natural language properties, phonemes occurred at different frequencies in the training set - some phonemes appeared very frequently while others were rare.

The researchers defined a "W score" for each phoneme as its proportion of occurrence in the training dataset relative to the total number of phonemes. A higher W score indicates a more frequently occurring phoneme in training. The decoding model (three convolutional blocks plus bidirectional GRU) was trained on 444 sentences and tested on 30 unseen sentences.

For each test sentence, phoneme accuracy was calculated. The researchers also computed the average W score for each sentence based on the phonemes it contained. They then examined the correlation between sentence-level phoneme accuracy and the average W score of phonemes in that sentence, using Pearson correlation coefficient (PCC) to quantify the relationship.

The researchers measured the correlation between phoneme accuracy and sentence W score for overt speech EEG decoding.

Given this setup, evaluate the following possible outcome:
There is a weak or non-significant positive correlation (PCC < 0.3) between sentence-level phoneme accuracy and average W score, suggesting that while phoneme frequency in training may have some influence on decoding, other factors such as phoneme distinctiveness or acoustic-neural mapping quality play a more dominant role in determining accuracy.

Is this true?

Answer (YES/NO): NO